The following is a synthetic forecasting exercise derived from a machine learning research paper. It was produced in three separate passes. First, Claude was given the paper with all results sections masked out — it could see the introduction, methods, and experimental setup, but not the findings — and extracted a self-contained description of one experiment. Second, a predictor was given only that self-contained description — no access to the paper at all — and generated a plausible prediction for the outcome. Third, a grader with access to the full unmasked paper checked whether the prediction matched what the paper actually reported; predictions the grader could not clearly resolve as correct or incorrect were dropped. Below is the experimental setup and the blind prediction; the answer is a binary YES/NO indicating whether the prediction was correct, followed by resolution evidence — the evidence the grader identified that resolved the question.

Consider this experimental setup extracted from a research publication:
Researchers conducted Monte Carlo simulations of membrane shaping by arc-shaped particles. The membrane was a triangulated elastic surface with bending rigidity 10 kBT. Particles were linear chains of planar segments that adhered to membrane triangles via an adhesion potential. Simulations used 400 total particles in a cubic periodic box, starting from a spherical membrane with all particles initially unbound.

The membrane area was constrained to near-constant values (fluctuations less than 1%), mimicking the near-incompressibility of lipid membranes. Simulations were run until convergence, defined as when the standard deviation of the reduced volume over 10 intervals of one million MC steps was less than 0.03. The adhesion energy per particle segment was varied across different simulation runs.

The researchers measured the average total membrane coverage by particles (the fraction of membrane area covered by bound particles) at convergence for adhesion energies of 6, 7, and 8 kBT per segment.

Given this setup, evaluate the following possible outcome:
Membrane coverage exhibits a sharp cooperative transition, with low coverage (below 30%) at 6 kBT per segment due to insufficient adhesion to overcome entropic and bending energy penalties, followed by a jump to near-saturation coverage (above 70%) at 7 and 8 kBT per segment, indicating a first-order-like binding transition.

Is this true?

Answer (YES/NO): NO